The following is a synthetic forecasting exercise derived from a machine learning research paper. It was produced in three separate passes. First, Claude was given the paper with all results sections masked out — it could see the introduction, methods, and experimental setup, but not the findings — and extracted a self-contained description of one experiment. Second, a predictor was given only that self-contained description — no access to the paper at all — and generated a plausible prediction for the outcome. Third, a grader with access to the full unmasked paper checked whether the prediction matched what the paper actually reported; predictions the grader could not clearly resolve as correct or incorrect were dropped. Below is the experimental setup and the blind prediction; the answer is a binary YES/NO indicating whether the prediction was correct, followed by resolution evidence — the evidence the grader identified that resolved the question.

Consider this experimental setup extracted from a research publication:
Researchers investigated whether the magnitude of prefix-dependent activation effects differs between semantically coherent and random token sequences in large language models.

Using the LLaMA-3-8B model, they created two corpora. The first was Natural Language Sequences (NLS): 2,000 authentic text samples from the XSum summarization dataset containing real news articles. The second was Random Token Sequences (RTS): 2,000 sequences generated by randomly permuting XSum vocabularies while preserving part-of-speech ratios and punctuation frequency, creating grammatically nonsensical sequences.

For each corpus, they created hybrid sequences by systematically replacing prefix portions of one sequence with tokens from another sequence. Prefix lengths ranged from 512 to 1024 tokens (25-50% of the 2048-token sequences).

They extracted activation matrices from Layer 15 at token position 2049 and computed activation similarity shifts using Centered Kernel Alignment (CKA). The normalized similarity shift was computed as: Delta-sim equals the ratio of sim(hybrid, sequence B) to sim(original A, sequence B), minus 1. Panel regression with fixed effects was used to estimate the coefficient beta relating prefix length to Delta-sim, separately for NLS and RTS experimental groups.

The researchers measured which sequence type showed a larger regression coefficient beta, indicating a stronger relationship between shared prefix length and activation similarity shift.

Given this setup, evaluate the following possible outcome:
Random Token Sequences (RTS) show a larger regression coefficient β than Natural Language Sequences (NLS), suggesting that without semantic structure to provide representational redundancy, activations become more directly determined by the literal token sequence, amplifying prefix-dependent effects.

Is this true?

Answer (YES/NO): YES